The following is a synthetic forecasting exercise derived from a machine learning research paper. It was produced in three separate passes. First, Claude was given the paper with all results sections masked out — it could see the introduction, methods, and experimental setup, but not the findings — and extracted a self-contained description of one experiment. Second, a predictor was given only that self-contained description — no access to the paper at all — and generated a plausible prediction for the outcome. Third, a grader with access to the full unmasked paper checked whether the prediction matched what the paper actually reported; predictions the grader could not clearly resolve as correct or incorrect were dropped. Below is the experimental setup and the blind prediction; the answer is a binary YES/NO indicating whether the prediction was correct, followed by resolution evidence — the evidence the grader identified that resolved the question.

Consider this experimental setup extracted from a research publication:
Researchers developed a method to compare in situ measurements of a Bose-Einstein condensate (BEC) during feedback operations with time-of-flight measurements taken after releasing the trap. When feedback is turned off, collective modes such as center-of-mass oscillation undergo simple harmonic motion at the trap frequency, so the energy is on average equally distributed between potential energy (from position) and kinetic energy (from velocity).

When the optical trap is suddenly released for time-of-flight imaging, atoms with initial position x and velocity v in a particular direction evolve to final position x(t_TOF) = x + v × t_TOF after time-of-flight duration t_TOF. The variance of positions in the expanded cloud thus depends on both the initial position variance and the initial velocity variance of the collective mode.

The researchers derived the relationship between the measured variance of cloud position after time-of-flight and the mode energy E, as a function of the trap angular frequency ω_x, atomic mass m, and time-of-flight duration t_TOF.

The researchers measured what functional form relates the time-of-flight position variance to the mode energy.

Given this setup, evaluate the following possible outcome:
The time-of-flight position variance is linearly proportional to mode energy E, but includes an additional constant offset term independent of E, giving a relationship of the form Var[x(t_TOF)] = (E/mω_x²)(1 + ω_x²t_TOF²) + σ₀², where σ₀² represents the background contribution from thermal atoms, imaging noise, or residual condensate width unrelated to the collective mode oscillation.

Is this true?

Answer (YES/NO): NO